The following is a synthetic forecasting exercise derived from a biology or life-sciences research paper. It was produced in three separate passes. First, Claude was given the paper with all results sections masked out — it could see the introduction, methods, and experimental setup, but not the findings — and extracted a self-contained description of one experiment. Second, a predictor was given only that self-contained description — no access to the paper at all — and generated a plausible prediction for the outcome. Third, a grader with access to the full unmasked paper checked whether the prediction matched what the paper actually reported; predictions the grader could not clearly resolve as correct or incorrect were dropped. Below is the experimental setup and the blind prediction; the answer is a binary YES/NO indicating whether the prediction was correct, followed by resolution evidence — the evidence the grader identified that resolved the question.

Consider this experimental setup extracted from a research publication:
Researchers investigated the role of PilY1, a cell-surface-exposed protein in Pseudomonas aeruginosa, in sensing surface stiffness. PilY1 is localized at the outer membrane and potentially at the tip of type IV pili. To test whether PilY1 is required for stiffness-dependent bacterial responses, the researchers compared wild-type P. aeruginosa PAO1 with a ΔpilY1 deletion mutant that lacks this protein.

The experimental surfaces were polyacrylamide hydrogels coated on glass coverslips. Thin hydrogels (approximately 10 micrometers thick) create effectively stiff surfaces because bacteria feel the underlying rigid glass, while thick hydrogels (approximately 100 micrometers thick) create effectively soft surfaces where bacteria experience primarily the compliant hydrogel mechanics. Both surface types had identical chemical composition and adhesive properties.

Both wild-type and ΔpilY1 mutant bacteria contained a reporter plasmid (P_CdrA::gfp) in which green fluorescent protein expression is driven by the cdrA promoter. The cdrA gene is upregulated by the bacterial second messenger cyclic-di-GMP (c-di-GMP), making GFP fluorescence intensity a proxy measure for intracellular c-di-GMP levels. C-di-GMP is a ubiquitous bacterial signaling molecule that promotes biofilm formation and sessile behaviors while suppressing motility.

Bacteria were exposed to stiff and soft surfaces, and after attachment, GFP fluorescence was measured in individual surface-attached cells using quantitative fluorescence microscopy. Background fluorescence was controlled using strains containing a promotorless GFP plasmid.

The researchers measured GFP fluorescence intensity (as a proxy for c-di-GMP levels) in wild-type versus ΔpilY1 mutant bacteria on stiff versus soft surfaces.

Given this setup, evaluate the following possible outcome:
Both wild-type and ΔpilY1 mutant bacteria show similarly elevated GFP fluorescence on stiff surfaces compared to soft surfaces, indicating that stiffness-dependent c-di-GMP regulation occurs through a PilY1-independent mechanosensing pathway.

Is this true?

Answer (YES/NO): NO